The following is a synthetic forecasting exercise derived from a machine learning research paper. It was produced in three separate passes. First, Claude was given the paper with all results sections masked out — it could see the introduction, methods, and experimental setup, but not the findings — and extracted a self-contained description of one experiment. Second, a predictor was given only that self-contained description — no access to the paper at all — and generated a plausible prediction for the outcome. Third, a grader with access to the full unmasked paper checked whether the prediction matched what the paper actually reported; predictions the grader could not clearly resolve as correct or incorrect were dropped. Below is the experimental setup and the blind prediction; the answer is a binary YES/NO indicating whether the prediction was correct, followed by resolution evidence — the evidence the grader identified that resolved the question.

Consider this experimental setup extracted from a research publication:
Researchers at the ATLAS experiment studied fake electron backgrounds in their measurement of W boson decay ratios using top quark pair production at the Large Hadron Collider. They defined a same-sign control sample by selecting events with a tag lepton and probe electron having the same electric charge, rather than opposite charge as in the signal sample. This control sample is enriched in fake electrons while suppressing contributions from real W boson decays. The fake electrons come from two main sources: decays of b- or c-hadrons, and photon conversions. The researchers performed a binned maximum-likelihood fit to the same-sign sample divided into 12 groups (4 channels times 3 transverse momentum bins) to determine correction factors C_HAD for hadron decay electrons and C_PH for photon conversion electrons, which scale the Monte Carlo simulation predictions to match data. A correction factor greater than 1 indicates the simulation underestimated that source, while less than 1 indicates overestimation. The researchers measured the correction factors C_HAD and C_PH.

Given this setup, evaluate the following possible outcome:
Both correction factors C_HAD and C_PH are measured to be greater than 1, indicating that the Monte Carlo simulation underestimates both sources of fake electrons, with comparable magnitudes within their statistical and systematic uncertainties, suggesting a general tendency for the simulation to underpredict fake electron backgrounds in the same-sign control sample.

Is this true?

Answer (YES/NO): NO